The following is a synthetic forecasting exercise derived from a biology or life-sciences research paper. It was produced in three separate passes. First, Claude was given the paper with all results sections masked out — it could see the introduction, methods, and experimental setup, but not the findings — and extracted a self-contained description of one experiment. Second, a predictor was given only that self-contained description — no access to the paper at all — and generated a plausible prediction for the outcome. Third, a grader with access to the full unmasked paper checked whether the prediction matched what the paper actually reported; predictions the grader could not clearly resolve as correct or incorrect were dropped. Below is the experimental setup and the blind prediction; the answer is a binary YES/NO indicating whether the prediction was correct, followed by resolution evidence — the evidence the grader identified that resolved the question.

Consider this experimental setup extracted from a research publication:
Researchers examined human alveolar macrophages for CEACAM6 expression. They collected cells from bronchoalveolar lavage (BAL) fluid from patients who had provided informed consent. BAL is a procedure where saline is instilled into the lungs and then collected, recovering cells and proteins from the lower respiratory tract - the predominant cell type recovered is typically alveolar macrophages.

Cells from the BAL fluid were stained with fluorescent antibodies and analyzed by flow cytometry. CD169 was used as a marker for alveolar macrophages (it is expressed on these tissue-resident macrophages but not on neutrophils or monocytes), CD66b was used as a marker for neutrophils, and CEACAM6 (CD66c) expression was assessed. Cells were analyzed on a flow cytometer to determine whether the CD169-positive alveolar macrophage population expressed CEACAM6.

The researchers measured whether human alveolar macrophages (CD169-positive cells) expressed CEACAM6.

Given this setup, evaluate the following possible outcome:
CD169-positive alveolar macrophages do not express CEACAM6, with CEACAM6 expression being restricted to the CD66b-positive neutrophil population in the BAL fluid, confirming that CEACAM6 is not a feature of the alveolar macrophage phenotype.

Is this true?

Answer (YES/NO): NO